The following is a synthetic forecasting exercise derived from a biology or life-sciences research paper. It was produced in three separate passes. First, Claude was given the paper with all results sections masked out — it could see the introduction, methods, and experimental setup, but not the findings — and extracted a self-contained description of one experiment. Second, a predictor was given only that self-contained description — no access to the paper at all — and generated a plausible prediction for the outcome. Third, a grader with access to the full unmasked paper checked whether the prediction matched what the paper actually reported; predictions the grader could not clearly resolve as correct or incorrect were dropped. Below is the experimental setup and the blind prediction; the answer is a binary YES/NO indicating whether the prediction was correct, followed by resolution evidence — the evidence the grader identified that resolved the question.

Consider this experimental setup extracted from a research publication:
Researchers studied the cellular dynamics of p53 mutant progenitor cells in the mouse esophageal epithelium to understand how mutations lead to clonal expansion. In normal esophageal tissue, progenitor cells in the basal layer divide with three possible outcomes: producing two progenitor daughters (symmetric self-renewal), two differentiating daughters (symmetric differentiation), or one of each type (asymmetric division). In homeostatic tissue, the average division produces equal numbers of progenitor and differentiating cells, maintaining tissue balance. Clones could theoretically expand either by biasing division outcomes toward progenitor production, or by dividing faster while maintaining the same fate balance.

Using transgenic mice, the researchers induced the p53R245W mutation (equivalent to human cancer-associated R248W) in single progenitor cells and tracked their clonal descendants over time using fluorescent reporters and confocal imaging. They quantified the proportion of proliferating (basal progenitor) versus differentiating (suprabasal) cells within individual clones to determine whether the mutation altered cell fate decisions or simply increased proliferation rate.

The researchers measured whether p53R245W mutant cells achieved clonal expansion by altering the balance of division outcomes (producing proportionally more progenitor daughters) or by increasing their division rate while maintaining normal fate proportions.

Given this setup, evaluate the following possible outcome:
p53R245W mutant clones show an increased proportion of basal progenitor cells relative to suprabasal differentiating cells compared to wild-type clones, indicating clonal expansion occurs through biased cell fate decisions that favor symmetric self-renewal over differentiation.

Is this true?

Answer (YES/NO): YES